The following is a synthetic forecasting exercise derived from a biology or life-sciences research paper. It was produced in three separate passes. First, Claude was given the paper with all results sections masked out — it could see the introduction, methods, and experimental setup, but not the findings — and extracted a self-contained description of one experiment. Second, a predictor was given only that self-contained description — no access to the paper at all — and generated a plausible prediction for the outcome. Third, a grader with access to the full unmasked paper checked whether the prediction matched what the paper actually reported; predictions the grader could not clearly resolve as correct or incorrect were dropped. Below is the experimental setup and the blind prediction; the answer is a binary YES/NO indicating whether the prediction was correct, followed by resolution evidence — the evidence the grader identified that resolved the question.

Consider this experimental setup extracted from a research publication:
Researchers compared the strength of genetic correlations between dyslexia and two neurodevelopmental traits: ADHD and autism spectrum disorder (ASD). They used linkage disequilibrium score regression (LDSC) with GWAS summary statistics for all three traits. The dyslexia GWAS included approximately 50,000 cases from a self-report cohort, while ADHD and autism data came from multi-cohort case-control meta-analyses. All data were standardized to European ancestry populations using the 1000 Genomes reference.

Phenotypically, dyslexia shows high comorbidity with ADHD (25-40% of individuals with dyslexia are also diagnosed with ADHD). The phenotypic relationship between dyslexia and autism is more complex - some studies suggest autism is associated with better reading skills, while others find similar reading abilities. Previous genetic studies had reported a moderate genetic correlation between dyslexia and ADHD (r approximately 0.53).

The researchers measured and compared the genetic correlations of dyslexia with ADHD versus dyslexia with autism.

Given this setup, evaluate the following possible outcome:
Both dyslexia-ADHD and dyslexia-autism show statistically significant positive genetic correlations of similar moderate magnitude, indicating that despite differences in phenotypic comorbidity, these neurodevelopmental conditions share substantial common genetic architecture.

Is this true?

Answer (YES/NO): NO